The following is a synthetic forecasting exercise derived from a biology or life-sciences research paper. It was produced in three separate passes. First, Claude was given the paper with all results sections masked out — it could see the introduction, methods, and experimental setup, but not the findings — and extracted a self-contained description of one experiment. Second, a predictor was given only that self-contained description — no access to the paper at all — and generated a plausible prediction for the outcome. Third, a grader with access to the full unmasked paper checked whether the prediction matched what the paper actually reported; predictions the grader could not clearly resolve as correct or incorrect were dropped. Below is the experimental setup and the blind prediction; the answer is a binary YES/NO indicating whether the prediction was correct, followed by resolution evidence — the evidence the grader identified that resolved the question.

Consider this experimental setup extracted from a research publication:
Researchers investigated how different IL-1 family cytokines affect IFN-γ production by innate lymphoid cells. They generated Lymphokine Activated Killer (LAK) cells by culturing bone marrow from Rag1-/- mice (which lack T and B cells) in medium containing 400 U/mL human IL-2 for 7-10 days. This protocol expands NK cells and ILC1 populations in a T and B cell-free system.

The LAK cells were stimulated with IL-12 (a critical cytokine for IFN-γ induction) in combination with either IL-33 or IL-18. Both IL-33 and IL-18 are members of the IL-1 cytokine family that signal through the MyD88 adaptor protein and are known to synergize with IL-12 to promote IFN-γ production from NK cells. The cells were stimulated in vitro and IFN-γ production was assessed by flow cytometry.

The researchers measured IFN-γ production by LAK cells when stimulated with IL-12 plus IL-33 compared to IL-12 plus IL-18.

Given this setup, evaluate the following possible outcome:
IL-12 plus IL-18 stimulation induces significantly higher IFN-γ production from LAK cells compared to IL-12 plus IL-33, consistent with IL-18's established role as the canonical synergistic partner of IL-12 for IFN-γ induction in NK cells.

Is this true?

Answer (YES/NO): YES